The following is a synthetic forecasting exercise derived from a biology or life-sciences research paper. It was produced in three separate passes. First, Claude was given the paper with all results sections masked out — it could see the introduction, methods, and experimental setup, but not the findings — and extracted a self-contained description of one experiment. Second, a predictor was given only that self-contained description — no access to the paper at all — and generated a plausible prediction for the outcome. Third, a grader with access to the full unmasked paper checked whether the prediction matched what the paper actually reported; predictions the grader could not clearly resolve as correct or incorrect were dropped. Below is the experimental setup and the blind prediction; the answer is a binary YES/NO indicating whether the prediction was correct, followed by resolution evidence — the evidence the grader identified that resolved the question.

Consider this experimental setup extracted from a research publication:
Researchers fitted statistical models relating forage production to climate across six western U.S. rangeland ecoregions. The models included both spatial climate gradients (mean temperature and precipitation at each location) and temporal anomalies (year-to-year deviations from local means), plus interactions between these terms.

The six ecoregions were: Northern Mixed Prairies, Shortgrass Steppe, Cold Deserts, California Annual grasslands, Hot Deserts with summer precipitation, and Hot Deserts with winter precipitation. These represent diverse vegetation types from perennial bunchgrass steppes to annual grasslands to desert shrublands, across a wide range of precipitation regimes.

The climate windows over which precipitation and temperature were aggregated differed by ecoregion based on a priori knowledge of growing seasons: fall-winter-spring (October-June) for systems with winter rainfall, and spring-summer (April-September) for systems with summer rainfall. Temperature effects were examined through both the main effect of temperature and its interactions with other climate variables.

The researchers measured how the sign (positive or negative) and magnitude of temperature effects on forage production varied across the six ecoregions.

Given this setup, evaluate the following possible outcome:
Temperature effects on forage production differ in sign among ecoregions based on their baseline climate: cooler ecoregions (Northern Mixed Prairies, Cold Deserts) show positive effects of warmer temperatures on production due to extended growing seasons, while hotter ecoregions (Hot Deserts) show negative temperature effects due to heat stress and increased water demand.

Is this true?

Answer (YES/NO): NO